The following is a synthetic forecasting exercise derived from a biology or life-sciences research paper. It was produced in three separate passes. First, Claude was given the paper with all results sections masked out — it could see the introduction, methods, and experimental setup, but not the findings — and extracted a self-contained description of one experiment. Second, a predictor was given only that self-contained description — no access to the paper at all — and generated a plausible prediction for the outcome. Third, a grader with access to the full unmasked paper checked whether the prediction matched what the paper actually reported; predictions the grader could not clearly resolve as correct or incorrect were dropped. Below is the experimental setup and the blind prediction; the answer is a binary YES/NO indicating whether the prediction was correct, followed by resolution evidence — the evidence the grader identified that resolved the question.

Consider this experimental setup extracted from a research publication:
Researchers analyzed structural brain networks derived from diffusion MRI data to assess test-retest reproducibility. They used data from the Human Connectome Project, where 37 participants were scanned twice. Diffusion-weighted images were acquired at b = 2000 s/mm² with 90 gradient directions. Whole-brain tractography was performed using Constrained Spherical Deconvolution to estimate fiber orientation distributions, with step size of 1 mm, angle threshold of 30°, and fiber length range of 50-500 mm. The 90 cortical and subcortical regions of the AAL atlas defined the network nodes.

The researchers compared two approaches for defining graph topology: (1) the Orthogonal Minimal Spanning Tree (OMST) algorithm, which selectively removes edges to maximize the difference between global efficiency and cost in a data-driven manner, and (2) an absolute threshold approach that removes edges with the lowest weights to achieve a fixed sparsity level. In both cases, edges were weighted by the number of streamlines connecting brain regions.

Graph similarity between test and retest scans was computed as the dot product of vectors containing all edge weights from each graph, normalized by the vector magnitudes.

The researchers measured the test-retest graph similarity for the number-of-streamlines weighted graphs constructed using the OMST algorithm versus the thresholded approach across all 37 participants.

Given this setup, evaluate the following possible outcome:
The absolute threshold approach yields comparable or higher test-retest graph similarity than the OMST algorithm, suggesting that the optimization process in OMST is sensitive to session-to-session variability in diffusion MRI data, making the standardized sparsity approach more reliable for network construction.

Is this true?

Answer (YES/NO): YES